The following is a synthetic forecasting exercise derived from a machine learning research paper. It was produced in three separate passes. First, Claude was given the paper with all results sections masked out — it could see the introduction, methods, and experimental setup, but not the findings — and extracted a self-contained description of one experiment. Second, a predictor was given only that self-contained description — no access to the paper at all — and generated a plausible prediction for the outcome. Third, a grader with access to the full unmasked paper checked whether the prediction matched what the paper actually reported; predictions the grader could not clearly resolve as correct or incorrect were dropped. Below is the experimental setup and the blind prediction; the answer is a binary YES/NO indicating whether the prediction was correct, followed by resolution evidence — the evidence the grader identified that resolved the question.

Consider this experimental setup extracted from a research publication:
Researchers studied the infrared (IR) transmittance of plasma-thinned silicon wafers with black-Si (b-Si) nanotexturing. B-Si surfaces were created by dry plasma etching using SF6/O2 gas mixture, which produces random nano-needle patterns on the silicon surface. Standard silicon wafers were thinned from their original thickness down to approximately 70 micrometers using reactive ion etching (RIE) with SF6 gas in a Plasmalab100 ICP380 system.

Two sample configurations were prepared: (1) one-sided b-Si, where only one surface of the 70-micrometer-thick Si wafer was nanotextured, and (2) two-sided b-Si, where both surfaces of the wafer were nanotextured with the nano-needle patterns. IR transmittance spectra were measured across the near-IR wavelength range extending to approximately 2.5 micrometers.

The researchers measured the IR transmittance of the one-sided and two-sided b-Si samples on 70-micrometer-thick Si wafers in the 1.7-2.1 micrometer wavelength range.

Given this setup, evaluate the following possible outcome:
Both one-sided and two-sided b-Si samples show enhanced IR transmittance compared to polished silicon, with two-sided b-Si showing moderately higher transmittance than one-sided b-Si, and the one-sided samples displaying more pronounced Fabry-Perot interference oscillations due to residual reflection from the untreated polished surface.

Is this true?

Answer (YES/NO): NO